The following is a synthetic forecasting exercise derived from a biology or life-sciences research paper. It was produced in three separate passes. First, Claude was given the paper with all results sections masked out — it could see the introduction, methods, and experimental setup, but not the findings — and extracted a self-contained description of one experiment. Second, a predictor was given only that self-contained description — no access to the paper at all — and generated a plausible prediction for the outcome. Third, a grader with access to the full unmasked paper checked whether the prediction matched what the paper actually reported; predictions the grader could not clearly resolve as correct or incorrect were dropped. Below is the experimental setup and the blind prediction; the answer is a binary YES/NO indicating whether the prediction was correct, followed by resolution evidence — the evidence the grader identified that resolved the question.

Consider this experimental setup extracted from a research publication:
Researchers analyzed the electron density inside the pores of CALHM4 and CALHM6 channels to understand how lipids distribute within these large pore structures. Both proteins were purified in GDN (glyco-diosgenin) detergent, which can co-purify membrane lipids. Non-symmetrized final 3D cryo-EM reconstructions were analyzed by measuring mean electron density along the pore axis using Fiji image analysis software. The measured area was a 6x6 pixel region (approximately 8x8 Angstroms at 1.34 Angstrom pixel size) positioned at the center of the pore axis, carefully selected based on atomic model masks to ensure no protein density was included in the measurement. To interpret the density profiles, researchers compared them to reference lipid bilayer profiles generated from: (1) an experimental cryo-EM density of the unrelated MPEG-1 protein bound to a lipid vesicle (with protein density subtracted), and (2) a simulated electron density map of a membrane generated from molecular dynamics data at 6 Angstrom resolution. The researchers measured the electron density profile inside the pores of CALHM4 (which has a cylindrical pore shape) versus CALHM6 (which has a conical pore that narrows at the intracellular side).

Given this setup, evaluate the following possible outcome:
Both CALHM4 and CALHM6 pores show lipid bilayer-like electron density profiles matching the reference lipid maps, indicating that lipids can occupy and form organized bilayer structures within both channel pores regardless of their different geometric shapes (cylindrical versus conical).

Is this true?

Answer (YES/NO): NO